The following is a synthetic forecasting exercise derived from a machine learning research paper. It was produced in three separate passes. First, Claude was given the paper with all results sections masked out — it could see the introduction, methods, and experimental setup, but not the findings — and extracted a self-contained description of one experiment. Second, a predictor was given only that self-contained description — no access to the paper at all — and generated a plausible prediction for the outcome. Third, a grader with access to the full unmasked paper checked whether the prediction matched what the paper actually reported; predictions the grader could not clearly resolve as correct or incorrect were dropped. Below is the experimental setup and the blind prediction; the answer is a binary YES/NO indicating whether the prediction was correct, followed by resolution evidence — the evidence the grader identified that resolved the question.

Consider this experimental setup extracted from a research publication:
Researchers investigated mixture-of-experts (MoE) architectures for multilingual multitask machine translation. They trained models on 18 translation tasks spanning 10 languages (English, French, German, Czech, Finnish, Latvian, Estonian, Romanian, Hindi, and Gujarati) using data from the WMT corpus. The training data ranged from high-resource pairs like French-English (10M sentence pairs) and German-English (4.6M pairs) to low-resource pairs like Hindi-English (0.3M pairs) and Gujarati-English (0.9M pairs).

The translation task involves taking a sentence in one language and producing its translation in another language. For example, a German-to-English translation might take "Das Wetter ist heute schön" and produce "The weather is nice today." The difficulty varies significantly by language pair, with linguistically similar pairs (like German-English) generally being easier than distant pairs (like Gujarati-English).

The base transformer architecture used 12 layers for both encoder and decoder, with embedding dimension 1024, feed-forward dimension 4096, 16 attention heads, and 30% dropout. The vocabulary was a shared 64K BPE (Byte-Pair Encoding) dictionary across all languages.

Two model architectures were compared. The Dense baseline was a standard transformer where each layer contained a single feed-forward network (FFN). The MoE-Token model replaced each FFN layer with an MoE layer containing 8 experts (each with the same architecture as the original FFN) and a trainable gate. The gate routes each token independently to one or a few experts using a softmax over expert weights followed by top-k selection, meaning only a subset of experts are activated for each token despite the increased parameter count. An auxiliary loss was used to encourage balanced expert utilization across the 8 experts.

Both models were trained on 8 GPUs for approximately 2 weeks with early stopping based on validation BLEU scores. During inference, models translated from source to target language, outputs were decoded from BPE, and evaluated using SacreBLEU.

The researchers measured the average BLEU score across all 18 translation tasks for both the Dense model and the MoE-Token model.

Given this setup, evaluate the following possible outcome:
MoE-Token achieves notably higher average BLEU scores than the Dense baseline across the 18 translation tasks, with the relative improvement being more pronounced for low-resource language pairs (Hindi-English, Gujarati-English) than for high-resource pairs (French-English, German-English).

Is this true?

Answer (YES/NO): NO